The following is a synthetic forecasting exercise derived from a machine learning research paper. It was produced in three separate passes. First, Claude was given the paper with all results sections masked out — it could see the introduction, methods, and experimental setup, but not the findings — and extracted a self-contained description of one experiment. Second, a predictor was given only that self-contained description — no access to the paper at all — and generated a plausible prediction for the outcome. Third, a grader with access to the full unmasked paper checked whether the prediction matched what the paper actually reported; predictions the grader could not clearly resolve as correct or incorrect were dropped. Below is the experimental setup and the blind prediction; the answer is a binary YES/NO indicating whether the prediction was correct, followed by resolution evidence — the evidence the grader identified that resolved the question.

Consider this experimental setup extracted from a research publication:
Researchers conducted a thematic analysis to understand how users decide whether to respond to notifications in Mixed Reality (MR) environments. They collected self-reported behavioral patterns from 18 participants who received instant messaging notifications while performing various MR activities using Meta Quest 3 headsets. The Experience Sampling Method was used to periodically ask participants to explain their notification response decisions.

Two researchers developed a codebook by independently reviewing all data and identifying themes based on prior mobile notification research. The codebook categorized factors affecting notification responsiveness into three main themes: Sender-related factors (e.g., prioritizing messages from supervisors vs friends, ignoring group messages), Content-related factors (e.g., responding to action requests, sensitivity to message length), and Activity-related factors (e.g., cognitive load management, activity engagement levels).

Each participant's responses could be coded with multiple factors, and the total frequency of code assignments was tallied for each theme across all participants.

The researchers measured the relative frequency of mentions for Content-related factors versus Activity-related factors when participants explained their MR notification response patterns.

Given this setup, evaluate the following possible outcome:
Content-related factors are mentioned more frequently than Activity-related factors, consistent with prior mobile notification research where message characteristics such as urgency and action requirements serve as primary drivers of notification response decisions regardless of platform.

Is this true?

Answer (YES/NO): NO